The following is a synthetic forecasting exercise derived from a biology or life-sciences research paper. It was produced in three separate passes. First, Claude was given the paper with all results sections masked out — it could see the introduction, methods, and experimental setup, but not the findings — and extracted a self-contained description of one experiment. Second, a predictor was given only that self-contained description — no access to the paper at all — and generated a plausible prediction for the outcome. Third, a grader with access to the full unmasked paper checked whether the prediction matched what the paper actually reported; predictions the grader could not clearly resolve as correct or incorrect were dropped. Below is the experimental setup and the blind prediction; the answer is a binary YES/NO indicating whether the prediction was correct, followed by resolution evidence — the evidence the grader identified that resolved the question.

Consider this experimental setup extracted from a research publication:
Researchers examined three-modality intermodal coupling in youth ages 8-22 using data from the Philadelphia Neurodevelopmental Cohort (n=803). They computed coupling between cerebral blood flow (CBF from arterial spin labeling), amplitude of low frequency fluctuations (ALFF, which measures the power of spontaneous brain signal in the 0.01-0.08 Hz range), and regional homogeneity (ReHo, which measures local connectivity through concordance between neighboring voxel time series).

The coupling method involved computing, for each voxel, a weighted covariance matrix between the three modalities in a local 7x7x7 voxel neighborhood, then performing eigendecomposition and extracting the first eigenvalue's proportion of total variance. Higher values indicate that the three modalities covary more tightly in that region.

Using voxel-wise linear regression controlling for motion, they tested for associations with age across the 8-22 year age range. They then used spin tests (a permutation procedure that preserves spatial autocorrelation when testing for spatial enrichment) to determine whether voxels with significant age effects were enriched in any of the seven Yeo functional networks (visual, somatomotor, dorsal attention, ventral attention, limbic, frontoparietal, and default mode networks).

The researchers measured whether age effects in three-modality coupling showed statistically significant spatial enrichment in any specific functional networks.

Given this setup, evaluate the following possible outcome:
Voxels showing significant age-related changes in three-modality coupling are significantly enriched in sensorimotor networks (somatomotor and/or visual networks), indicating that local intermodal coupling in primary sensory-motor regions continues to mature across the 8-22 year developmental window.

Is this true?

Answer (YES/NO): NO